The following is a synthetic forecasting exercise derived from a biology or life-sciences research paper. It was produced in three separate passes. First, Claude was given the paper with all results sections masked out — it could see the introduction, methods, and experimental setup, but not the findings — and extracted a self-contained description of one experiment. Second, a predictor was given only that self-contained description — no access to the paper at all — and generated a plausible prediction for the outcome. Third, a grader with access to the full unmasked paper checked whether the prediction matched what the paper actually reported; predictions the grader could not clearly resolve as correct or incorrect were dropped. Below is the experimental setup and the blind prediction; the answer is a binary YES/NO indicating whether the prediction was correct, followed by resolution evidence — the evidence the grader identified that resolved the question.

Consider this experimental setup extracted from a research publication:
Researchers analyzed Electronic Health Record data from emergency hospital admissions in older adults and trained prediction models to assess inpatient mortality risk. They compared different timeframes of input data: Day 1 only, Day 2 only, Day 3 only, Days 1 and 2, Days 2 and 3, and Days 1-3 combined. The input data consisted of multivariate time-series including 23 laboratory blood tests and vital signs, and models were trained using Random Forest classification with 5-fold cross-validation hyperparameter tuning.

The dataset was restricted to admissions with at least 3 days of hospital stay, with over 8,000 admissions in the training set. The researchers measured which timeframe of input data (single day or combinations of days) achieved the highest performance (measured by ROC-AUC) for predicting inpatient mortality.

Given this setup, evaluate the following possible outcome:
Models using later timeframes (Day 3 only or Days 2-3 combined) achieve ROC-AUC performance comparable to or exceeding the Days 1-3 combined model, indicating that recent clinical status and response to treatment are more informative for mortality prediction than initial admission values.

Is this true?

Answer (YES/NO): YES